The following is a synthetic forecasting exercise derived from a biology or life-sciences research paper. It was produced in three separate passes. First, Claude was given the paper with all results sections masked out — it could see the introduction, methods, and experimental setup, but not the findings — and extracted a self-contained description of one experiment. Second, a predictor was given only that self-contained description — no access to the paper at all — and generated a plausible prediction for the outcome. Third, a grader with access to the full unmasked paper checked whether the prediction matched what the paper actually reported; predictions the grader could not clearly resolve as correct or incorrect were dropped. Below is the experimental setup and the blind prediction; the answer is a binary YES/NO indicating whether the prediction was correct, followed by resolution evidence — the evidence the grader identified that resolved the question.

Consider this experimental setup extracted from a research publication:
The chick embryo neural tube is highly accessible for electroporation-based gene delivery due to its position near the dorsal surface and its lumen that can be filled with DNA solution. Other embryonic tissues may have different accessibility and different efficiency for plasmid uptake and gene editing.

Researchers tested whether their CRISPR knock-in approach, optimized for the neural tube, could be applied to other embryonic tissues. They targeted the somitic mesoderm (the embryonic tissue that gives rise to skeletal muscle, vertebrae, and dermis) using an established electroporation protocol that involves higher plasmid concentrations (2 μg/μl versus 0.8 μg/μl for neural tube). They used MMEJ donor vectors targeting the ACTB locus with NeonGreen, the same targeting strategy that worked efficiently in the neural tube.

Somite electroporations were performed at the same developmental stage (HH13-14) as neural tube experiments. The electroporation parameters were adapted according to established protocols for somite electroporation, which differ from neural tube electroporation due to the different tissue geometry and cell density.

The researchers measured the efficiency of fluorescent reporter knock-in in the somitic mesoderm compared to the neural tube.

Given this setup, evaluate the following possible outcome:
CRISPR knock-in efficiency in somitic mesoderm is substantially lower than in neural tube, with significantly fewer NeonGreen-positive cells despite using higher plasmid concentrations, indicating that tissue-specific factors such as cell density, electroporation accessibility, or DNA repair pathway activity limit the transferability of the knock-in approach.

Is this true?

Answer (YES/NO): NO